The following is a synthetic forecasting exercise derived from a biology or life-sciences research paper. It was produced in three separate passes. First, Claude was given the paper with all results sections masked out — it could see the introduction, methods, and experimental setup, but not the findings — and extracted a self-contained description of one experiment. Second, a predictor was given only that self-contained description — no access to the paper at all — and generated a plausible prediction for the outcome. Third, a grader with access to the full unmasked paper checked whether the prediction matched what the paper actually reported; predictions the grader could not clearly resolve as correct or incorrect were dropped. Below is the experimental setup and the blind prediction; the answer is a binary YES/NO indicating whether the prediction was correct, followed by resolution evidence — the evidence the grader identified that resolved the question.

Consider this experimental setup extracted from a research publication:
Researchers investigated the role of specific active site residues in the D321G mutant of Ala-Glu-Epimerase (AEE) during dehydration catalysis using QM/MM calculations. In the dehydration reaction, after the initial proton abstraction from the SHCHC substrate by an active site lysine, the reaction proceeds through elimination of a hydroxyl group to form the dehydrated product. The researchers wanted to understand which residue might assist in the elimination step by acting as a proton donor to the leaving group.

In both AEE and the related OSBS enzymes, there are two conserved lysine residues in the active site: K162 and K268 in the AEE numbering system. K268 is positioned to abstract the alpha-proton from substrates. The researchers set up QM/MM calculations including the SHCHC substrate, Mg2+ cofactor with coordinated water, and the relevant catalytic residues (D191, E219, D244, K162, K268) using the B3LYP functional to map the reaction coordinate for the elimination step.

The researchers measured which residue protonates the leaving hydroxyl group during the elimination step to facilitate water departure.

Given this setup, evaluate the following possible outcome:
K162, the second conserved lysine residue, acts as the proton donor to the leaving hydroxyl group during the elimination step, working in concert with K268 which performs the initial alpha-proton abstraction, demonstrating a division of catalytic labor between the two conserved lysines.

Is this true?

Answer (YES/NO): YES